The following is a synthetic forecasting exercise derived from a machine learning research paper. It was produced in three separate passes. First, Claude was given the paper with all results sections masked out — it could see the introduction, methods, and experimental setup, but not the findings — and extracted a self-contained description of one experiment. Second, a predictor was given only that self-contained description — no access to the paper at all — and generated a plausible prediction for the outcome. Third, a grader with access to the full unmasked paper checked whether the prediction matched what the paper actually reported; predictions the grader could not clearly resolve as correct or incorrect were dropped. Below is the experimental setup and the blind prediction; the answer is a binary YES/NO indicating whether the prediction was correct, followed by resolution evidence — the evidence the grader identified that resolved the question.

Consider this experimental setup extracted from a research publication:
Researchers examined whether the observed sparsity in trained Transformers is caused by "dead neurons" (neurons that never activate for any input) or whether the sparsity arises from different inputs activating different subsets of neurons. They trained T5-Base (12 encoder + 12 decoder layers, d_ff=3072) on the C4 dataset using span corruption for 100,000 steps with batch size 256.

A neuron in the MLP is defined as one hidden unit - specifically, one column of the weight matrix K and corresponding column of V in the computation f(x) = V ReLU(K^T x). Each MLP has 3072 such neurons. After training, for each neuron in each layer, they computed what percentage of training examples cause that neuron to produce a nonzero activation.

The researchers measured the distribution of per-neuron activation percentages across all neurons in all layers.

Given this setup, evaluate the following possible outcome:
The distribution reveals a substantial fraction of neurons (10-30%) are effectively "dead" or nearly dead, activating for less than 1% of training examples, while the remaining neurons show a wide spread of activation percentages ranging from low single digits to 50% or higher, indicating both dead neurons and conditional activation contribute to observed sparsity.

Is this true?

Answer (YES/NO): NO